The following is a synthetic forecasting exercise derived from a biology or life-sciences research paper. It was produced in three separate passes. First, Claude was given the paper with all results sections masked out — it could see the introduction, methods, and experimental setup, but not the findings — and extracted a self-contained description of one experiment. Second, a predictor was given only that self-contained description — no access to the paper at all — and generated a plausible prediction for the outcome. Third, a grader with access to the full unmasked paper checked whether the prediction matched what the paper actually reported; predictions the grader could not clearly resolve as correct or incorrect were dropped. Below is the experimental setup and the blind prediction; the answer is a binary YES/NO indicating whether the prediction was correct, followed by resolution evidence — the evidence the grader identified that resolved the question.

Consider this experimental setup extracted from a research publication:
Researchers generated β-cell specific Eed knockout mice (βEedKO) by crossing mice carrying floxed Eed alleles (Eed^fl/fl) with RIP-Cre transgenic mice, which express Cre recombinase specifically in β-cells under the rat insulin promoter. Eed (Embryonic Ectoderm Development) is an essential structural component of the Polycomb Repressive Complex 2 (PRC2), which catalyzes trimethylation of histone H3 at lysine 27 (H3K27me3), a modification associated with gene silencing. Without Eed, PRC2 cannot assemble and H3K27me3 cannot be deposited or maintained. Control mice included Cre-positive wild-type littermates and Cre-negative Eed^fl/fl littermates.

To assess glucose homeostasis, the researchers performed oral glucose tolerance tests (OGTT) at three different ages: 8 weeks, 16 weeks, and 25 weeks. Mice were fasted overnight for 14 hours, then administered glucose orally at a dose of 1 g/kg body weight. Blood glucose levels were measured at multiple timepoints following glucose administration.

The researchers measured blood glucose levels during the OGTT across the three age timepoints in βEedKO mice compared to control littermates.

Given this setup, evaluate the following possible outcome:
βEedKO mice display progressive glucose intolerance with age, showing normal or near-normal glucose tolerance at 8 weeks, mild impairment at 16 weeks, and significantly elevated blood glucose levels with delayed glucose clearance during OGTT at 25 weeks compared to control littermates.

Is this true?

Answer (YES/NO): NO